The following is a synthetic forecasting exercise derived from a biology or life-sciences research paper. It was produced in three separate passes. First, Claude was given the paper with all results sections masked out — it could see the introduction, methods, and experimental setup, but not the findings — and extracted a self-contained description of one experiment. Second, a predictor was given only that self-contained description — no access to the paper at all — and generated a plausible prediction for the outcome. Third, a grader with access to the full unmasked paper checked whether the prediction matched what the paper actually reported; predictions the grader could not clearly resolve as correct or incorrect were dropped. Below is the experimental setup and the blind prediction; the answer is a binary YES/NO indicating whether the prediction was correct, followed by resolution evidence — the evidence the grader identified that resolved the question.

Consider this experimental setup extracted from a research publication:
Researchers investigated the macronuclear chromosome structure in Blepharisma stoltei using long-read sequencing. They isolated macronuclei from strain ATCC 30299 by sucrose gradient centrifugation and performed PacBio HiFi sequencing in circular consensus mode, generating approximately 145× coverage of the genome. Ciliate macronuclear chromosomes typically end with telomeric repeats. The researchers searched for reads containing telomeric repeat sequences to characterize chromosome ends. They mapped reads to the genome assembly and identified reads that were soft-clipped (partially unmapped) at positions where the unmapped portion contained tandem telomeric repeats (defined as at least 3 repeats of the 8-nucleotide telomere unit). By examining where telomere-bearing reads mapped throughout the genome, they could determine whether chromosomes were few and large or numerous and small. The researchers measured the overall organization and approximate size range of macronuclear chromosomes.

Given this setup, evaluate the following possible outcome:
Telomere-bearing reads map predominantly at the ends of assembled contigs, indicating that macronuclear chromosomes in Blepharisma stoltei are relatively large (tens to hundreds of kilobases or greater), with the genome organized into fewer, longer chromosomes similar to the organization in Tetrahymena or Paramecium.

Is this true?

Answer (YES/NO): NO